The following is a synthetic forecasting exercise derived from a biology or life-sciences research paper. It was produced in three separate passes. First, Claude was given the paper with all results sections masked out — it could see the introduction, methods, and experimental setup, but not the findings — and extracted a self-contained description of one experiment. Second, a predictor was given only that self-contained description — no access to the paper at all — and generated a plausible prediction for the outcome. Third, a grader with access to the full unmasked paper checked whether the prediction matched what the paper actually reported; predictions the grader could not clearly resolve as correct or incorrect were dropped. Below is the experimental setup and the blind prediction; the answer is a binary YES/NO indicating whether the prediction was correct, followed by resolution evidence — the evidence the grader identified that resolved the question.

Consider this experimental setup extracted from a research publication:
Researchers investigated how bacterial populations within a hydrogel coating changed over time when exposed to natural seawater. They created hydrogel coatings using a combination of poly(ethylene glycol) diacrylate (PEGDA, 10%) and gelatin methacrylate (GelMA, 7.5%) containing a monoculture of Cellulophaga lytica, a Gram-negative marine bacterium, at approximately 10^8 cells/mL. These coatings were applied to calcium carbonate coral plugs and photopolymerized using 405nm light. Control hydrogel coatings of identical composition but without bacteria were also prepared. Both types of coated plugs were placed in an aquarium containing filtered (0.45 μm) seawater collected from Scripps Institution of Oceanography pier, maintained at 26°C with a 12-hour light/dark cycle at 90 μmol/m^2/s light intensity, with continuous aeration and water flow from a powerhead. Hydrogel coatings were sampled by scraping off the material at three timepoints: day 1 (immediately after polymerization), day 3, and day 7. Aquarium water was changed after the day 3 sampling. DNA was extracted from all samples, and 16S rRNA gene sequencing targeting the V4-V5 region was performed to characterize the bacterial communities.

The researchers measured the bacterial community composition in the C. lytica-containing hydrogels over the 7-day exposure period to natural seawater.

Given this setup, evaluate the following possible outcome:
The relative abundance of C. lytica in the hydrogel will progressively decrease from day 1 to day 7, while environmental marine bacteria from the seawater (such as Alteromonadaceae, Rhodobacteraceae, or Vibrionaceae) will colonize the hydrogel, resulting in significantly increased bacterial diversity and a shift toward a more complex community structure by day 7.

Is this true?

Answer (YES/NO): NO